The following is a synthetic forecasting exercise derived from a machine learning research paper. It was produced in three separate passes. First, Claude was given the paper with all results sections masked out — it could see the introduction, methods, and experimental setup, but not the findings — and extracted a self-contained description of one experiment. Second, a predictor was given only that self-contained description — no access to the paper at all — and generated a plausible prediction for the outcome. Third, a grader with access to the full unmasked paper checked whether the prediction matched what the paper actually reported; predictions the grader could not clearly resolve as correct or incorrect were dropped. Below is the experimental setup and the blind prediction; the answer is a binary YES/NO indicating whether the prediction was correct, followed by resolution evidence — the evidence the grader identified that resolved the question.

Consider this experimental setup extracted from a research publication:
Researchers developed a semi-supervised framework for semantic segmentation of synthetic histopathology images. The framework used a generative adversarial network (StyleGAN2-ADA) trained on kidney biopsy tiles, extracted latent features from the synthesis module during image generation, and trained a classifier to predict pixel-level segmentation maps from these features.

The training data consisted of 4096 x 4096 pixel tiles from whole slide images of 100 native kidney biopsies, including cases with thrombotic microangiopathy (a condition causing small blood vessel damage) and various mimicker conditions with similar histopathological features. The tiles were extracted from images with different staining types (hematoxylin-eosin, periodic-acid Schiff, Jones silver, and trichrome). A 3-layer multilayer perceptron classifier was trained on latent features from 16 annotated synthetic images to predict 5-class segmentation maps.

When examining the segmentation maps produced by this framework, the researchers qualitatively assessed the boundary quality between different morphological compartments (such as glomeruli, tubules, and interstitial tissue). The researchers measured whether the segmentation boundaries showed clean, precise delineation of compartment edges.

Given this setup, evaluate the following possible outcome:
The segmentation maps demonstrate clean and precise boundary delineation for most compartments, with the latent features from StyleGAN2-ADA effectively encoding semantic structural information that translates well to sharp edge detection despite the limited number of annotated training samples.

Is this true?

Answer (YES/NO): NO